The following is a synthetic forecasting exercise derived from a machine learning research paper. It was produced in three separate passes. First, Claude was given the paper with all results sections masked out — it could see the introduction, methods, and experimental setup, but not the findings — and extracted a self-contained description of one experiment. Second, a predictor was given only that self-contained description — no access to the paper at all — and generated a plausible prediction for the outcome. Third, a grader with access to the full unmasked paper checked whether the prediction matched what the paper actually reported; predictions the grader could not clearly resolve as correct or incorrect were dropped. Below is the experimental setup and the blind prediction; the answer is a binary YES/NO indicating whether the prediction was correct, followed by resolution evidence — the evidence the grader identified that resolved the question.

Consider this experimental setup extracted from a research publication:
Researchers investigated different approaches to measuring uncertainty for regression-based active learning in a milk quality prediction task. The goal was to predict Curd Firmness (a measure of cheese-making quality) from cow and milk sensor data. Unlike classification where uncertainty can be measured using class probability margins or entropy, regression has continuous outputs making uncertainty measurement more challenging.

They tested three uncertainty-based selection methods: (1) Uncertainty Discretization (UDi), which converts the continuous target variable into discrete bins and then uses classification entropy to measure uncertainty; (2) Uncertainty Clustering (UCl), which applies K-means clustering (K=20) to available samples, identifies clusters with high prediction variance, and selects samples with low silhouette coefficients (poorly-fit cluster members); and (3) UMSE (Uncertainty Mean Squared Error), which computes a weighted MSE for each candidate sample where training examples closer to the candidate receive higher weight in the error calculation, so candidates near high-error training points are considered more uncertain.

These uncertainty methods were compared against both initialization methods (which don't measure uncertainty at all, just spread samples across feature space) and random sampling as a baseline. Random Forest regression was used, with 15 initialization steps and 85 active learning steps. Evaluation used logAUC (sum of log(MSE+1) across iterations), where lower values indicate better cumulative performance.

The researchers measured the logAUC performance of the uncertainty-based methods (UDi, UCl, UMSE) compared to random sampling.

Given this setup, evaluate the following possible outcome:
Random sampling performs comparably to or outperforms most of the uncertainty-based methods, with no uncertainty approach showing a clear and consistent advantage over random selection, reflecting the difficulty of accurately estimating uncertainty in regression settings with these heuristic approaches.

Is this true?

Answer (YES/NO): YES